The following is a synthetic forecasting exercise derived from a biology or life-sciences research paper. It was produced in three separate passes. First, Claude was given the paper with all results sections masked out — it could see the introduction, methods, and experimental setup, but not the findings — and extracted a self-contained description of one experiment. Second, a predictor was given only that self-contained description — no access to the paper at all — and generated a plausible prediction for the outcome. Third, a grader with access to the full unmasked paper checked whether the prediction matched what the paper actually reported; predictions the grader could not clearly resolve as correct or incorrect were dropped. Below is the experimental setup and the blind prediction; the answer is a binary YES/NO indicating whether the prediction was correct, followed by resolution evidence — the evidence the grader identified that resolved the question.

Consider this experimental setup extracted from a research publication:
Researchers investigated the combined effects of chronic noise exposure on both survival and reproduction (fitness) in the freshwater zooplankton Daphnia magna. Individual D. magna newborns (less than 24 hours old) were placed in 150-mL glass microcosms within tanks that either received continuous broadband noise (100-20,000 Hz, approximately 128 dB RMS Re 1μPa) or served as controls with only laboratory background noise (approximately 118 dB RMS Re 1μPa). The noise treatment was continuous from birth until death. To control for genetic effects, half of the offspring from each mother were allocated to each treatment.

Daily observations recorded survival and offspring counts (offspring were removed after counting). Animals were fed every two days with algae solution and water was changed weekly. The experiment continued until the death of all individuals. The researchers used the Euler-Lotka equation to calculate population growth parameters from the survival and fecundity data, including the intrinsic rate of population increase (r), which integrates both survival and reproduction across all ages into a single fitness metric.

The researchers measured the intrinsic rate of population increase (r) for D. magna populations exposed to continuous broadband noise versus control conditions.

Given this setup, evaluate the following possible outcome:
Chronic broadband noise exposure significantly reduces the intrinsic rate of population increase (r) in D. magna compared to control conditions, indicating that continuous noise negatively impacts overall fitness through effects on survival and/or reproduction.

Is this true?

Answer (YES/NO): NO